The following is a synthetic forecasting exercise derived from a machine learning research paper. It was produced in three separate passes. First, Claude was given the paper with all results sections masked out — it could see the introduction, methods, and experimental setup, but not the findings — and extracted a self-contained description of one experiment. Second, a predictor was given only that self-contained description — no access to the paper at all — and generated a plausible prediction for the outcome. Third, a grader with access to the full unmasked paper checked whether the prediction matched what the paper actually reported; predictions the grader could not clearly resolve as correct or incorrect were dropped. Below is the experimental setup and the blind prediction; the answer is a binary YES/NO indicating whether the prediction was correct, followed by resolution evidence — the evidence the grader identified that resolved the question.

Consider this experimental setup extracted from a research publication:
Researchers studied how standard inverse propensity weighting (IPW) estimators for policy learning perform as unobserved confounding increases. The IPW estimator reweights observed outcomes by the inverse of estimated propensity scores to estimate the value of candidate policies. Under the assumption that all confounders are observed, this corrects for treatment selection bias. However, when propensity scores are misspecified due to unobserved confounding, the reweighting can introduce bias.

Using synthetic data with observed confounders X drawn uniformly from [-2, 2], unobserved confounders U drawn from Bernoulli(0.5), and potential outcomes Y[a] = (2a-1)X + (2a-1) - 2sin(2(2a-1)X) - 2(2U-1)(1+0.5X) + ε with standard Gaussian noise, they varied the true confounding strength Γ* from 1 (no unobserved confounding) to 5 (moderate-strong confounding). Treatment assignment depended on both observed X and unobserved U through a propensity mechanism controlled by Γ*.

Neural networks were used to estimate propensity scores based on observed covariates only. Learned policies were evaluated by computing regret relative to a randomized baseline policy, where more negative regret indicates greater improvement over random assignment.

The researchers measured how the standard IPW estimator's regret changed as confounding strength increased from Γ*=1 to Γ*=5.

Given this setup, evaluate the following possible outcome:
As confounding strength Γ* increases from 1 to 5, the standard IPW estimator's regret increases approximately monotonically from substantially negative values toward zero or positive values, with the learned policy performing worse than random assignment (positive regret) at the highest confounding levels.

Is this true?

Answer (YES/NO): NO